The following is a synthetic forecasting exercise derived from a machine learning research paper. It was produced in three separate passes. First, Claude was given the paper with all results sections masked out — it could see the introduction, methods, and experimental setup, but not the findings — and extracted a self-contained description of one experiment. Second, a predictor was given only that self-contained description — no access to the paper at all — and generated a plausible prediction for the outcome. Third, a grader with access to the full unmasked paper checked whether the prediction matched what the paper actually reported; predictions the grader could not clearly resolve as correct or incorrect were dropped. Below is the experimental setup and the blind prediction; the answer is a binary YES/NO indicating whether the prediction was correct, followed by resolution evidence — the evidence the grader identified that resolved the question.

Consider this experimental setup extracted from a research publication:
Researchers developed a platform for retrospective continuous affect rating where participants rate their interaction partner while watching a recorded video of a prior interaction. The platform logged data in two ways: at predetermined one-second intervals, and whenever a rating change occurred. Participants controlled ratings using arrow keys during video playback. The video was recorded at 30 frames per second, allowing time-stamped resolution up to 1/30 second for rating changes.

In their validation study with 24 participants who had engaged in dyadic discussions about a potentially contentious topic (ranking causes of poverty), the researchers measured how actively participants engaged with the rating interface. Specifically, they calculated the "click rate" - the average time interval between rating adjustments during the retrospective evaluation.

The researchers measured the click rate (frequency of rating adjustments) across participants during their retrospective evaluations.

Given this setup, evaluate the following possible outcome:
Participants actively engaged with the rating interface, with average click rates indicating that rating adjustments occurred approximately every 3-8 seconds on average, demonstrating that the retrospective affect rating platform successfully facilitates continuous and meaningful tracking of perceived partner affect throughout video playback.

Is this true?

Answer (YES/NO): NO